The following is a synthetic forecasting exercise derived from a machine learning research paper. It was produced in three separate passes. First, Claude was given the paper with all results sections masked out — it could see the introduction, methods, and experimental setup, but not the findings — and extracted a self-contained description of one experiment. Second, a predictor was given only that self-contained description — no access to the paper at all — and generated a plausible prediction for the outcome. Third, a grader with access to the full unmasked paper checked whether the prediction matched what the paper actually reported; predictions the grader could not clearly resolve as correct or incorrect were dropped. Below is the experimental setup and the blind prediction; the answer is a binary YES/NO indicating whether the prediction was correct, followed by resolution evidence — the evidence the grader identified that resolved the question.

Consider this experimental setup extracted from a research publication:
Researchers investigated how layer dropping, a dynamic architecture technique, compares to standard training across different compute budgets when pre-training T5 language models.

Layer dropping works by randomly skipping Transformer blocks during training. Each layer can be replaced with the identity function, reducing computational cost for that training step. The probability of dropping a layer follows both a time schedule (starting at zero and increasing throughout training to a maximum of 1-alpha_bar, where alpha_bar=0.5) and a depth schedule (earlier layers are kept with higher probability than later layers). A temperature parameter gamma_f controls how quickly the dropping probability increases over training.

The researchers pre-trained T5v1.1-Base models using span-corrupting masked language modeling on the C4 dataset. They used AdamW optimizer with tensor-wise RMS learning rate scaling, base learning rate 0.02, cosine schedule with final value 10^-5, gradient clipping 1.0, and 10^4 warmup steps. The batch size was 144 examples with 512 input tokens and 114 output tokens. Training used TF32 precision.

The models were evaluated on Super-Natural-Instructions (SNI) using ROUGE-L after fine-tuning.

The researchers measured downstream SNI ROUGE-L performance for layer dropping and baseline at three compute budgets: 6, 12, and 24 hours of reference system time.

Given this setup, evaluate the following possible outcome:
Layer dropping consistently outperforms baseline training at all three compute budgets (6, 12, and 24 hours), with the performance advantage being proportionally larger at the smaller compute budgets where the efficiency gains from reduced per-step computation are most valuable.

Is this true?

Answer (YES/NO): NO